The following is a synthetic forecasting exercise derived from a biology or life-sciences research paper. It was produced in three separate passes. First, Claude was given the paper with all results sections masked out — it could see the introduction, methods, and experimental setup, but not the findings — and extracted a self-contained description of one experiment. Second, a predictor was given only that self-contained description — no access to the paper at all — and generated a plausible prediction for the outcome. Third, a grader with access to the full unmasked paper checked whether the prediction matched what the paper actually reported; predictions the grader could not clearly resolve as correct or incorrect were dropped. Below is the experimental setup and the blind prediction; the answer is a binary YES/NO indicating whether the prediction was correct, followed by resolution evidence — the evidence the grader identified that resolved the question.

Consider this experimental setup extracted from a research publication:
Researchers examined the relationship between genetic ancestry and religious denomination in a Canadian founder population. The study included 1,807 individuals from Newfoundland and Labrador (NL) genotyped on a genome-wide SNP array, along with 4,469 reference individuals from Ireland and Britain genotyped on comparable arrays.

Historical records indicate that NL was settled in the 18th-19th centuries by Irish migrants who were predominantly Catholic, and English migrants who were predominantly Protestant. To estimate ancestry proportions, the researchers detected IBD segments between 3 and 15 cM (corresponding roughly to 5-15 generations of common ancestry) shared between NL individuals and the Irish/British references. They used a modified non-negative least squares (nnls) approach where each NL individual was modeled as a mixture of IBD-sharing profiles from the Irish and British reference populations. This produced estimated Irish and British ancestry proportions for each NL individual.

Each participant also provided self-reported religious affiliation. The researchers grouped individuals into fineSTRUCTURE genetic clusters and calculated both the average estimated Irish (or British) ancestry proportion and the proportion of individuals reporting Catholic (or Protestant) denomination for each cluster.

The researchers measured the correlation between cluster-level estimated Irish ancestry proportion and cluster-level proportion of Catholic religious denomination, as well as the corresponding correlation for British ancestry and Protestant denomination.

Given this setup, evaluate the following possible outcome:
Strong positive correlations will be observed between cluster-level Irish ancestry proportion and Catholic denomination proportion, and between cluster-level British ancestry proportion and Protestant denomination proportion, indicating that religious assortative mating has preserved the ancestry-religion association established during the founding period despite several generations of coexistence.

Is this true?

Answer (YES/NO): YES